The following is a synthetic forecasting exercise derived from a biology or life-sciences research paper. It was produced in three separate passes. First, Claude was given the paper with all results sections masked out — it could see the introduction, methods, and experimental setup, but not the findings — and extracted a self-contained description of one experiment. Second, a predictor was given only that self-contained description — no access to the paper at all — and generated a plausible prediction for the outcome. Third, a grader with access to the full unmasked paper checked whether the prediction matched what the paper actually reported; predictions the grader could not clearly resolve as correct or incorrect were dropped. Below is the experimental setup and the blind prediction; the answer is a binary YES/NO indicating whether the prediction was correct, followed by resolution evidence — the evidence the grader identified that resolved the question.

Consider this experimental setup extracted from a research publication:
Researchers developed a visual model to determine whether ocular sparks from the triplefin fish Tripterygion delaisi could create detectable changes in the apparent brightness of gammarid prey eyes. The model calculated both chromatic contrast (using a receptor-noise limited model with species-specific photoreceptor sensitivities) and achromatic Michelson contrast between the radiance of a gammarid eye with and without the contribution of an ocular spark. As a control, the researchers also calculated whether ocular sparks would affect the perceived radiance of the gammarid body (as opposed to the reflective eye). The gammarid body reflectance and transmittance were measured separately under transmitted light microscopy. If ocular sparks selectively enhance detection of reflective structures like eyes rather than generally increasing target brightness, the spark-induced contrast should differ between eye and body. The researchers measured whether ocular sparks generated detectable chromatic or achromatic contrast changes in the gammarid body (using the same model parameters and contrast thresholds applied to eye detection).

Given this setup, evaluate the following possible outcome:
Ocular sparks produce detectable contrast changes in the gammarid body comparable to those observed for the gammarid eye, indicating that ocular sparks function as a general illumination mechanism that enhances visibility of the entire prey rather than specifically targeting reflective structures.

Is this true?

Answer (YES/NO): NO